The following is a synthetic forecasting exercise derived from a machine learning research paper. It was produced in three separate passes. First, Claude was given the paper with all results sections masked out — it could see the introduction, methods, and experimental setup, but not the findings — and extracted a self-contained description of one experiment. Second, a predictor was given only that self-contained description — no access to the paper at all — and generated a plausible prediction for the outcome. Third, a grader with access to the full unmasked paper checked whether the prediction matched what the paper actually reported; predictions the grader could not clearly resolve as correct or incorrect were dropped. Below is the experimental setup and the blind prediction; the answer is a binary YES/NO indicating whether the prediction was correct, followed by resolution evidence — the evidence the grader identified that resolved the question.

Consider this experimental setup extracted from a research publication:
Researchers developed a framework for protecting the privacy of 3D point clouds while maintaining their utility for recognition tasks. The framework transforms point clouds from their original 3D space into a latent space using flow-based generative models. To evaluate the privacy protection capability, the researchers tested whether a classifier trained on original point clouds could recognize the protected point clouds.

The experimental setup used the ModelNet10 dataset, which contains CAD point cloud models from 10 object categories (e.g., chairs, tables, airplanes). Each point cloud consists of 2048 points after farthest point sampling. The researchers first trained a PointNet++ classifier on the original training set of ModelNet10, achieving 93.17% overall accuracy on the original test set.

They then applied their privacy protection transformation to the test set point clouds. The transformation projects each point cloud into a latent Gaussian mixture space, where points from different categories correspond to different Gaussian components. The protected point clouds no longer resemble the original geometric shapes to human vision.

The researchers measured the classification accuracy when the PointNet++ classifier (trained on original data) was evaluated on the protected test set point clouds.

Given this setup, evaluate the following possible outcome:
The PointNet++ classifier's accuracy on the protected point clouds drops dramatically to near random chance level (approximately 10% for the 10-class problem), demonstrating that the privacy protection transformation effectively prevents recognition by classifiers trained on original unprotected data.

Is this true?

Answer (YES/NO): YES